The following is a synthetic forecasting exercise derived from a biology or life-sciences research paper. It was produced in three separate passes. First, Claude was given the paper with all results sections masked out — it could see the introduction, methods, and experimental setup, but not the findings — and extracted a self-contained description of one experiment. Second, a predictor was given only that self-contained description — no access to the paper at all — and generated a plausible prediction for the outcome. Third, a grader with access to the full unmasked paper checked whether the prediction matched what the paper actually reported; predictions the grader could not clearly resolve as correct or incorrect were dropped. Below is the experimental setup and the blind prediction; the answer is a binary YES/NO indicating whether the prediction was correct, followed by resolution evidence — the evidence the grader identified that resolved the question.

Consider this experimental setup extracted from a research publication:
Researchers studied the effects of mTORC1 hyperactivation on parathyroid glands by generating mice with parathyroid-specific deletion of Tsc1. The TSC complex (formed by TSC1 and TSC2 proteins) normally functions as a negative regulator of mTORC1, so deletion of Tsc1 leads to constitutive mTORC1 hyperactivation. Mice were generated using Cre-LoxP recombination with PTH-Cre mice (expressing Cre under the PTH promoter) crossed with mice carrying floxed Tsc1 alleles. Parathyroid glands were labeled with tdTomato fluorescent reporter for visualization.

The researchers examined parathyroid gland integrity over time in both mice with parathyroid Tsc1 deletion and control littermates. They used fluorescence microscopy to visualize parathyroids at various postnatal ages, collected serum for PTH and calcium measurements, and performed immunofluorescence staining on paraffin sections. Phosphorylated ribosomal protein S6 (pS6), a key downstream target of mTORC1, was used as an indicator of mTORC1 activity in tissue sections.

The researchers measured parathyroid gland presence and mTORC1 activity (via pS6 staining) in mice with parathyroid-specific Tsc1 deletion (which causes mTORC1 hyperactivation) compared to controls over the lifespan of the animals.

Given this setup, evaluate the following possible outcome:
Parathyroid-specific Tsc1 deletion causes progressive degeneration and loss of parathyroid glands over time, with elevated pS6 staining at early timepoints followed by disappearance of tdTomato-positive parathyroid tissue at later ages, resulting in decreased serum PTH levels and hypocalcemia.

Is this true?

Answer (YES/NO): NO